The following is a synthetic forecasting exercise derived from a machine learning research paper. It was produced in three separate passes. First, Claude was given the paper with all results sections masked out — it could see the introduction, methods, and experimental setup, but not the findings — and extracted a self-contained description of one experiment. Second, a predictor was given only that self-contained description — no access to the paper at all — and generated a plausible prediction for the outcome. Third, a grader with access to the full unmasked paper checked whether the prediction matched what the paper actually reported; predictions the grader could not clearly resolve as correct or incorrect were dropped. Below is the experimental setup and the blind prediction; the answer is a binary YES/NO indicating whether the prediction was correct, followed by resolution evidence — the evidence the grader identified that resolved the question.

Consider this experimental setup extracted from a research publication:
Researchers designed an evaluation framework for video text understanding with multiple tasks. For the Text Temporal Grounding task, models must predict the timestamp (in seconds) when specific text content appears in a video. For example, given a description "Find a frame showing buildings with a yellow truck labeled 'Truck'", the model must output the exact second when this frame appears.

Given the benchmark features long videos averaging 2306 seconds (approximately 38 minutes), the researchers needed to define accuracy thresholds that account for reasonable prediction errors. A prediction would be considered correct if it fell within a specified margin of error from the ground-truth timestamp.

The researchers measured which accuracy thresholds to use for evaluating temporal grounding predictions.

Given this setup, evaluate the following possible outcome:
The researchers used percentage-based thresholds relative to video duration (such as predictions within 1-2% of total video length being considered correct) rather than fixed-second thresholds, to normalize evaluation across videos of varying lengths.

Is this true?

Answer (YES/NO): NO